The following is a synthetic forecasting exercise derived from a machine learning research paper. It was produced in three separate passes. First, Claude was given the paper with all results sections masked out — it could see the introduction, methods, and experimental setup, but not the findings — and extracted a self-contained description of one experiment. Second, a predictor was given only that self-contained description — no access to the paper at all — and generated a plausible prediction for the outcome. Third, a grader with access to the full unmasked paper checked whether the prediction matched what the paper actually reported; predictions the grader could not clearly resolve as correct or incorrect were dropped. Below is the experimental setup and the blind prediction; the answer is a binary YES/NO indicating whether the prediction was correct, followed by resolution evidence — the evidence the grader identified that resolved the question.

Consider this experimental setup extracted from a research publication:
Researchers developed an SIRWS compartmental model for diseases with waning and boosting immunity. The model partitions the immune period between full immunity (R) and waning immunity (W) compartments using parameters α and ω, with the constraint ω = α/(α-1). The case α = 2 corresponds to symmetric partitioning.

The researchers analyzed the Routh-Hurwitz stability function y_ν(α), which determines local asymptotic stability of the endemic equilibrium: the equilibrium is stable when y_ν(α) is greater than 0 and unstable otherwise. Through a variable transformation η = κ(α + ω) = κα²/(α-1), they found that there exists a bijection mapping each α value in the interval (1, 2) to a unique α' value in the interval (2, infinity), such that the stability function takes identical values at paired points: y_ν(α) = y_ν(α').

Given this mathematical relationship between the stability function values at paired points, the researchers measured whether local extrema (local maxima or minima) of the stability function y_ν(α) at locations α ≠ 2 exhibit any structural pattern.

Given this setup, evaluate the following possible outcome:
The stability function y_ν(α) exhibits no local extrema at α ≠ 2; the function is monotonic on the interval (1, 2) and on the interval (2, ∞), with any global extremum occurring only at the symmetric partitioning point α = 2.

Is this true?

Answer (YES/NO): NO